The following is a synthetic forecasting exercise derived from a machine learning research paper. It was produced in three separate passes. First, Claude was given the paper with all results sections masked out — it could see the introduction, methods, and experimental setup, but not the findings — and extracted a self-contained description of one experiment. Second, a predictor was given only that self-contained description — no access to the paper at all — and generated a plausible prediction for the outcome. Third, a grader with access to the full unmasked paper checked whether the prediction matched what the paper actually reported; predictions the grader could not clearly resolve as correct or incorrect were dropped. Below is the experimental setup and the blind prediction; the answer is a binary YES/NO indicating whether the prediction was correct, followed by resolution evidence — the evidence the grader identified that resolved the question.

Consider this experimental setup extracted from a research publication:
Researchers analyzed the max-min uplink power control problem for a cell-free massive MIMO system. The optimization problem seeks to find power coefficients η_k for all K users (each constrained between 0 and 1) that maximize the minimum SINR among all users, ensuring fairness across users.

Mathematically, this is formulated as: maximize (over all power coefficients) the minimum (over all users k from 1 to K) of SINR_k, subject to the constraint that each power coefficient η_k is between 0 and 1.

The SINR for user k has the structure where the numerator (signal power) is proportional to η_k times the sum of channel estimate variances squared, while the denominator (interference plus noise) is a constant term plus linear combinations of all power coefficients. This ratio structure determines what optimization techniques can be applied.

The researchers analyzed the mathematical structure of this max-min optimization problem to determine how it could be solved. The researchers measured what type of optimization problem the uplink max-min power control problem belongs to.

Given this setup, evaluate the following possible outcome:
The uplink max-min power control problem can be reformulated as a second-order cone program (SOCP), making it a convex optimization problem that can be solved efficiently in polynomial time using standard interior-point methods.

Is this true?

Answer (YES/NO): NO